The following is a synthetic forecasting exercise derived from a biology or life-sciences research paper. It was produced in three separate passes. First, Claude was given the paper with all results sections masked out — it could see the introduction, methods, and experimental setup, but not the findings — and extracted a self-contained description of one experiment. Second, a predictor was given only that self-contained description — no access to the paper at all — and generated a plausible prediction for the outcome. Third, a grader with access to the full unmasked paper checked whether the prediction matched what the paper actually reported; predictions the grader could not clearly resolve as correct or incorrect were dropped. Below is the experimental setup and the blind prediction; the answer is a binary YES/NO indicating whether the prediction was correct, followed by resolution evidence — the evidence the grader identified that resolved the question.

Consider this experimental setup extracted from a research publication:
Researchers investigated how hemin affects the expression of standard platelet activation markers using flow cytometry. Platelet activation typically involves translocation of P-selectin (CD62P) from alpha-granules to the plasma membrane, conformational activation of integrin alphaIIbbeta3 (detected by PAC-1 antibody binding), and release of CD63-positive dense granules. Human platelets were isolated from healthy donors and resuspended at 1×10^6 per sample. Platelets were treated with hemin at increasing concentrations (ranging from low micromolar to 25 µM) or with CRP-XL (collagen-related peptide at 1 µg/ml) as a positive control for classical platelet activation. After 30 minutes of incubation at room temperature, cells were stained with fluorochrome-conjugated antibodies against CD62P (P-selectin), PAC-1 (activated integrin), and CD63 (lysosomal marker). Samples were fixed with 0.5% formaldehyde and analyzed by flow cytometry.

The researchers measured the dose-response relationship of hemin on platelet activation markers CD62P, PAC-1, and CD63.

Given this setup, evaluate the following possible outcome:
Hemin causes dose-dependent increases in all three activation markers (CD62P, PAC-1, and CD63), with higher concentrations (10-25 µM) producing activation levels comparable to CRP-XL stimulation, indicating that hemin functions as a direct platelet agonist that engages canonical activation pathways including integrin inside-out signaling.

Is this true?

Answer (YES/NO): NO